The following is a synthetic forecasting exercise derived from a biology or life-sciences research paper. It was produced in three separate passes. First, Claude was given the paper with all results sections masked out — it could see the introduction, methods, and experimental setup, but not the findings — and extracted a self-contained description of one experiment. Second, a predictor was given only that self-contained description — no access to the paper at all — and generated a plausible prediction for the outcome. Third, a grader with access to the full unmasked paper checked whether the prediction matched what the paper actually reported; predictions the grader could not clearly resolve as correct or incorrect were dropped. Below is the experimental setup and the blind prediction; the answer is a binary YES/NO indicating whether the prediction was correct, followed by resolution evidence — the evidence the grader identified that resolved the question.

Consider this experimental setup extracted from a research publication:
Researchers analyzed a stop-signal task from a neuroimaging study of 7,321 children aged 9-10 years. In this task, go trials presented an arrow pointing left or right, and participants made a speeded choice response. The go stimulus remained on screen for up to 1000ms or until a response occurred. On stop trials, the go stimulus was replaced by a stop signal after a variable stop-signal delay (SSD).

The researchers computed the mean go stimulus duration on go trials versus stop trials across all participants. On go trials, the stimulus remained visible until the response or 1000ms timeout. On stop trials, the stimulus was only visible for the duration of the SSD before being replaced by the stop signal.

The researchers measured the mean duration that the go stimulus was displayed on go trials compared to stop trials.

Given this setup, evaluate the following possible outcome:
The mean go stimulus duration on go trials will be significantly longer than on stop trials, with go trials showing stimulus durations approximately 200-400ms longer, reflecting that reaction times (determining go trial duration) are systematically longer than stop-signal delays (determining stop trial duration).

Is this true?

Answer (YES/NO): YES